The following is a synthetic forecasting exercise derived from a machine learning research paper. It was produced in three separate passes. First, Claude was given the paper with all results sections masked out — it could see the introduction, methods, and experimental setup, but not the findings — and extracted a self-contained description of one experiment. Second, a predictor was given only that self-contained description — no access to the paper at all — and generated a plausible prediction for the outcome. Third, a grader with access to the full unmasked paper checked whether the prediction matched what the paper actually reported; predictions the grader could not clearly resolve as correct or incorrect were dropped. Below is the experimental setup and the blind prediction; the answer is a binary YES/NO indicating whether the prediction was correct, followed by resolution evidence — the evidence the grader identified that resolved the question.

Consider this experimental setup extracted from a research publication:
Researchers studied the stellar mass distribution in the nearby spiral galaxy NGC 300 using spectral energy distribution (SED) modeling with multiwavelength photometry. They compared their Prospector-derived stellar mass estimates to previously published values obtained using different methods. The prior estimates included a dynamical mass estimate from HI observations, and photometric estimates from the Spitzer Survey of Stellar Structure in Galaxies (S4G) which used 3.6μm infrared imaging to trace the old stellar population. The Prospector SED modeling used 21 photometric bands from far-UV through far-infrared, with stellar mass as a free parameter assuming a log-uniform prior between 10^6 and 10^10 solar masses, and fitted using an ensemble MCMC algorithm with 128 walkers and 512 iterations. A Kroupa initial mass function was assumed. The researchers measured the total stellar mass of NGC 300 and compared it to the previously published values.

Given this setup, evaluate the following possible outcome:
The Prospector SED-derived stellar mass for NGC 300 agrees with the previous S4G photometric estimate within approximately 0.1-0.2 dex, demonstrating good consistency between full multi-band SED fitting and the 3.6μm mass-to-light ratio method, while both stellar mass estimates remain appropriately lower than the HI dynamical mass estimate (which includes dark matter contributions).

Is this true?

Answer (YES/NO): YES